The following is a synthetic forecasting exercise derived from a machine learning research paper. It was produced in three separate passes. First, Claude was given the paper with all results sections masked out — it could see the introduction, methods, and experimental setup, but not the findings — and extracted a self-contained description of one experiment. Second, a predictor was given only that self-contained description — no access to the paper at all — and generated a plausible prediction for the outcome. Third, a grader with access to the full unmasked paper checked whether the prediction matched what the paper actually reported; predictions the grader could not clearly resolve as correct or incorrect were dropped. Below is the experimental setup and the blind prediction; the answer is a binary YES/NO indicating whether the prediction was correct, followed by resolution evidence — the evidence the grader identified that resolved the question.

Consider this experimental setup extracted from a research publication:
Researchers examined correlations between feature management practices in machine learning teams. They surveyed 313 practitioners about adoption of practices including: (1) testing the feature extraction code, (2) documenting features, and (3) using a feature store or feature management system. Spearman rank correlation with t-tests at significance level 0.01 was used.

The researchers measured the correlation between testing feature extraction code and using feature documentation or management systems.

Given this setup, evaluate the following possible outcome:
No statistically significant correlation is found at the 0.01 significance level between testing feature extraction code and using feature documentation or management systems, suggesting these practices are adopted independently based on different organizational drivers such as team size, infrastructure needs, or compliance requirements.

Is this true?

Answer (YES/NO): NO